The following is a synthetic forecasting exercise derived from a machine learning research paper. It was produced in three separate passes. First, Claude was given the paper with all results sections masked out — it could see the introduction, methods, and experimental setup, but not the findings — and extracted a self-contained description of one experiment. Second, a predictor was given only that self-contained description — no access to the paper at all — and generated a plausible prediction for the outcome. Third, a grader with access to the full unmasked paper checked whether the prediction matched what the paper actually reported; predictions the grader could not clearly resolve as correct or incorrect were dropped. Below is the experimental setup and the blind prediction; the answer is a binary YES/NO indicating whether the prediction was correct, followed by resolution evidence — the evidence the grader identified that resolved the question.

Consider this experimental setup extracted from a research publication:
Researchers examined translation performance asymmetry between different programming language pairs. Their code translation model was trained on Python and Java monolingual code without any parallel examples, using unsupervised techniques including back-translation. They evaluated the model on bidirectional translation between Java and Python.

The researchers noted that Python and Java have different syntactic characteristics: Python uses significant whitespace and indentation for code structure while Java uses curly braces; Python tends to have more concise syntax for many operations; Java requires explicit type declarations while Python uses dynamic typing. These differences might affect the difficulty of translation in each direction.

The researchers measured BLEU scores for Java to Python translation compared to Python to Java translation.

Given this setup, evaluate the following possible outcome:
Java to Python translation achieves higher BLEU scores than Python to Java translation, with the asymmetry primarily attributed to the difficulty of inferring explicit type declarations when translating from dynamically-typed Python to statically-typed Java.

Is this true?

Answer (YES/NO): NO